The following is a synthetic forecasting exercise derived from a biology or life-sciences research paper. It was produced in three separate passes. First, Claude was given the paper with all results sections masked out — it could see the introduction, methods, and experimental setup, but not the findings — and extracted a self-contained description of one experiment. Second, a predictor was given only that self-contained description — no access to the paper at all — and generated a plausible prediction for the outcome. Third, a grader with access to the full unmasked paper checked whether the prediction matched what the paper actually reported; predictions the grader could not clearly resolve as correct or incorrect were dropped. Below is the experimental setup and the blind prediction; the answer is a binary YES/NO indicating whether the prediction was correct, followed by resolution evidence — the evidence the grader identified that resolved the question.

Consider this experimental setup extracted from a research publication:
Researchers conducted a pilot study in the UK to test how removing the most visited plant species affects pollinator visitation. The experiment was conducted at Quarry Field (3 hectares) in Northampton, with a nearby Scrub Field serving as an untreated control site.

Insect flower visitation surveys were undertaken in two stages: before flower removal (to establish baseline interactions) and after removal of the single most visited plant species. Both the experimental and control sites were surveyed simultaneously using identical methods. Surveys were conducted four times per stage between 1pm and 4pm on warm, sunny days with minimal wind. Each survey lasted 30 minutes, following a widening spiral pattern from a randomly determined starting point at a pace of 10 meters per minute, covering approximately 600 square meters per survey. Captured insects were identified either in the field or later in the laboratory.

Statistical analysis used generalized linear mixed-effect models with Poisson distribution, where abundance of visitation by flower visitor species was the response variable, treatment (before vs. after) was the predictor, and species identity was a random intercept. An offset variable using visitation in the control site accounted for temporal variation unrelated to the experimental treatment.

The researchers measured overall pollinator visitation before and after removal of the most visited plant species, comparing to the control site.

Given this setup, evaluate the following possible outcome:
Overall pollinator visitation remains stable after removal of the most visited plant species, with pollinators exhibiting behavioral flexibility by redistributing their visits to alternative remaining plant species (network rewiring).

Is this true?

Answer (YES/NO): NO